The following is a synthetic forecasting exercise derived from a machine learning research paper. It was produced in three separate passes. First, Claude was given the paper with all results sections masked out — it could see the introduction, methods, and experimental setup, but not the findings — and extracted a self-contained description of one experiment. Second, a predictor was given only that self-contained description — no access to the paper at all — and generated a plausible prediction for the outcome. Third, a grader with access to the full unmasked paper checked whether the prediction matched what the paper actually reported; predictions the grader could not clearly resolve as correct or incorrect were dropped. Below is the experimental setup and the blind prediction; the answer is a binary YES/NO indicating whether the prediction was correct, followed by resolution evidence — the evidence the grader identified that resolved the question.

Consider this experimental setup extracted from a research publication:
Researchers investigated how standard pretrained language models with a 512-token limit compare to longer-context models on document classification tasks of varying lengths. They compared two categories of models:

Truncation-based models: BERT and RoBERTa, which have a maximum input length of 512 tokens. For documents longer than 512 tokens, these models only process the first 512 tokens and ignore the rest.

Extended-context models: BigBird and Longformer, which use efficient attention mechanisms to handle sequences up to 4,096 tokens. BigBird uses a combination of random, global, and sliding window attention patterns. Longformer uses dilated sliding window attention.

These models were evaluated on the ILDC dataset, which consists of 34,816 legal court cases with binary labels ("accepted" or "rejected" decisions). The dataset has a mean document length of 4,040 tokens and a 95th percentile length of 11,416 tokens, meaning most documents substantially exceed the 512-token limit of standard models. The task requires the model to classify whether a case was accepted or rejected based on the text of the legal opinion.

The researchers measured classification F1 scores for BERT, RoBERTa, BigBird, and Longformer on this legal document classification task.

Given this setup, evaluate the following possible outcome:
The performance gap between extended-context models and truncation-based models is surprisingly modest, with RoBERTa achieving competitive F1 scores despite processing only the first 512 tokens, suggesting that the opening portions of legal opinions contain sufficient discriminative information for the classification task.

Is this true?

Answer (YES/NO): NO